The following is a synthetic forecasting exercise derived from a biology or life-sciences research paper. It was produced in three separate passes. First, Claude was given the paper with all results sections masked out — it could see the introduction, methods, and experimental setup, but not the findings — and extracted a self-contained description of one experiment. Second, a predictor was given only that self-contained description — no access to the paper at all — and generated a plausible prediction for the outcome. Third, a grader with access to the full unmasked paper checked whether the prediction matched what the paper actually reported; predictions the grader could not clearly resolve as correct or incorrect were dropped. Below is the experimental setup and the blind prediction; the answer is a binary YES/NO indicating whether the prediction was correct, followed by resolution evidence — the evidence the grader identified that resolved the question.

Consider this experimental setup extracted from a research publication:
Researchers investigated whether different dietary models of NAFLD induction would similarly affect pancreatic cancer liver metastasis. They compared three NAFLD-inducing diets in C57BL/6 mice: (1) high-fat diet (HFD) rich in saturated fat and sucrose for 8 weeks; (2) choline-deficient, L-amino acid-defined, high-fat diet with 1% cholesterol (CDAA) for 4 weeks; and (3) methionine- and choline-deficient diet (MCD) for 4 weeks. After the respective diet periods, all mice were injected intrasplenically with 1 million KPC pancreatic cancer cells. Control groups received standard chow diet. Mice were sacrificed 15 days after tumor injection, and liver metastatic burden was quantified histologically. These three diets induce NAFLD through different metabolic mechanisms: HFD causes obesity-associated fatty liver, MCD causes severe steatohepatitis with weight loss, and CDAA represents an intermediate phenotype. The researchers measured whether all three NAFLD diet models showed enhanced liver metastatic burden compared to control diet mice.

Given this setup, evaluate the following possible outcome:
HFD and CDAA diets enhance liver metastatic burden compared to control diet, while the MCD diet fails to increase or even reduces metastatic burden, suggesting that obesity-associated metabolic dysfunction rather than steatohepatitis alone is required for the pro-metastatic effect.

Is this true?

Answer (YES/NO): NO